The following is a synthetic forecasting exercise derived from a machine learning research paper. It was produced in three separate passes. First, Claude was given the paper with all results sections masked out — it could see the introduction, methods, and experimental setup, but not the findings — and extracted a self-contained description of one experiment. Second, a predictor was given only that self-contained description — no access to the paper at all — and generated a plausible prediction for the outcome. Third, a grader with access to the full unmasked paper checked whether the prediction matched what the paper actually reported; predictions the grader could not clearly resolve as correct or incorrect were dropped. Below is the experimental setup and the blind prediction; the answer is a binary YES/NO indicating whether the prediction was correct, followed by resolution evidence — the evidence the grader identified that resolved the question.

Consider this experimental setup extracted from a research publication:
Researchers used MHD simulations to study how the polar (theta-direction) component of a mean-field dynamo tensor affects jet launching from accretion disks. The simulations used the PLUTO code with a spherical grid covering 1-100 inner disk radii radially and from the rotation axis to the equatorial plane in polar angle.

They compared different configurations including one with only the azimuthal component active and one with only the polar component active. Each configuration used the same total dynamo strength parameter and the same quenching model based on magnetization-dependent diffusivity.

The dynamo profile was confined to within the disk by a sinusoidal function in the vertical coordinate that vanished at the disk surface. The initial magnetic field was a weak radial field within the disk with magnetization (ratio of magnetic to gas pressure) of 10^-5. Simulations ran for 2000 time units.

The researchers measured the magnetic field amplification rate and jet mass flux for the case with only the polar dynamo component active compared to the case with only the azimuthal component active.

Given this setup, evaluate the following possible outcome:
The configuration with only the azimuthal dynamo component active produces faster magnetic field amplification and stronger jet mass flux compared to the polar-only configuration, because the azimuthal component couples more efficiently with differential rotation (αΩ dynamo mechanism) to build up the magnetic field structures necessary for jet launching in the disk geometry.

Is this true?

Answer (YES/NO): YES